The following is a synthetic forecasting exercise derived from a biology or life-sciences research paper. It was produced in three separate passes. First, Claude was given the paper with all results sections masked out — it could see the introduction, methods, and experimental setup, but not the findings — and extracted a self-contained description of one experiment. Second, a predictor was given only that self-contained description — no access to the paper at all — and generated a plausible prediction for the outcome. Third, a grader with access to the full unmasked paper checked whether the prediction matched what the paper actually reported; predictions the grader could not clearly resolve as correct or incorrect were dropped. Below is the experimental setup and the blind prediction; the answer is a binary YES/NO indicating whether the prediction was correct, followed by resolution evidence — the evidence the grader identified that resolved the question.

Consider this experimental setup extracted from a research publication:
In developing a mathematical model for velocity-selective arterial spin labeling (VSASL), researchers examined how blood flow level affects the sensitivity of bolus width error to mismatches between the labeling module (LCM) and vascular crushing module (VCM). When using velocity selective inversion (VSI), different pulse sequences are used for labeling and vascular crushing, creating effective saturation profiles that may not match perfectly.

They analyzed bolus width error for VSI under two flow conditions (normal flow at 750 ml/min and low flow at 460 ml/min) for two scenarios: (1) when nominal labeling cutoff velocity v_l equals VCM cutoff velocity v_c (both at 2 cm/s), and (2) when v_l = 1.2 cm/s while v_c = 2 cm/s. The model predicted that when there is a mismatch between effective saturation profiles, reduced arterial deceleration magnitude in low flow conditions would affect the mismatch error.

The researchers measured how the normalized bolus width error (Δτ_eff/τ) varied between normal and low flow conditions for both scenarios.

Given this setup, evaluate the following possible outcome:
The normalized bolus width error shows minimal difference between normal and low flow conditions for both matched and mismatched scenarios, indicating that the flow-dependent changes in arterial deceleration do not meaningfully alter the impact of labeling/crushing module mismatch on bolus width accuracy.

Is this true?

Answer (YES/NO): NO